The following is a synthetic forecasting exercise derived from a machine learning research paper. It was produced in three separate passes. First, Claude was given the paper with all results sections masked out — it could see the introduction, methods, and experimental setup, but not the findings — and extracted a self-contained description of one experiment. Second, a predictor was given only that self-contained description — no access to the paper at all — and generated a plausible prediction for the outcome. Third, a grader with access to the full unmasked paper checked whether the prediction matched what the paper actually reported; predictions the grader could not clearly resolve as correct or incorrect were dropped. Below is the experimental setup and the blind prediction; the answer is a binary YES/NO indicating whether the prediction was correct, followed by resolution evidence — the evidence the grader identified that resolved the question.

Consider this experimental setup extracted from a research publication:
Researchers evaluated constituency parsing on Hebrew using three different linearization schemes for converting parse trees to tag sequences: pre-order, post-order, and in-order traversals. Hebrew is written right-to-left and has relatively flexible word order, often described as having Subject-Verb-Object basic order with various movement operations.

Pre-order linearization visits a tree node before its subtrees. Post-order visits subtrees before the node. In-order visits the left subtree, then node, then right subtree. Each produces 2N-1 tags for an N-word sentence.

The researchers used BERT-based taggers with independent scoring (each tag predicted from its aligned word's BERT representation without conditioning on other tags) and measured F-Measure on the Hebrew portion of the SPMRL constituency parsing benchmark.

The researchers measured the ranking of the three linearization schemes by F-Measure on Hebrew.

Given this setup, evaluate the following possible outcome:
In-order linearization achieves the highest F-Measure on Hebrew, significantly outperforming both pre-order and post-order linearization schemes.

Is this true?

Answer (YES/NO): YES